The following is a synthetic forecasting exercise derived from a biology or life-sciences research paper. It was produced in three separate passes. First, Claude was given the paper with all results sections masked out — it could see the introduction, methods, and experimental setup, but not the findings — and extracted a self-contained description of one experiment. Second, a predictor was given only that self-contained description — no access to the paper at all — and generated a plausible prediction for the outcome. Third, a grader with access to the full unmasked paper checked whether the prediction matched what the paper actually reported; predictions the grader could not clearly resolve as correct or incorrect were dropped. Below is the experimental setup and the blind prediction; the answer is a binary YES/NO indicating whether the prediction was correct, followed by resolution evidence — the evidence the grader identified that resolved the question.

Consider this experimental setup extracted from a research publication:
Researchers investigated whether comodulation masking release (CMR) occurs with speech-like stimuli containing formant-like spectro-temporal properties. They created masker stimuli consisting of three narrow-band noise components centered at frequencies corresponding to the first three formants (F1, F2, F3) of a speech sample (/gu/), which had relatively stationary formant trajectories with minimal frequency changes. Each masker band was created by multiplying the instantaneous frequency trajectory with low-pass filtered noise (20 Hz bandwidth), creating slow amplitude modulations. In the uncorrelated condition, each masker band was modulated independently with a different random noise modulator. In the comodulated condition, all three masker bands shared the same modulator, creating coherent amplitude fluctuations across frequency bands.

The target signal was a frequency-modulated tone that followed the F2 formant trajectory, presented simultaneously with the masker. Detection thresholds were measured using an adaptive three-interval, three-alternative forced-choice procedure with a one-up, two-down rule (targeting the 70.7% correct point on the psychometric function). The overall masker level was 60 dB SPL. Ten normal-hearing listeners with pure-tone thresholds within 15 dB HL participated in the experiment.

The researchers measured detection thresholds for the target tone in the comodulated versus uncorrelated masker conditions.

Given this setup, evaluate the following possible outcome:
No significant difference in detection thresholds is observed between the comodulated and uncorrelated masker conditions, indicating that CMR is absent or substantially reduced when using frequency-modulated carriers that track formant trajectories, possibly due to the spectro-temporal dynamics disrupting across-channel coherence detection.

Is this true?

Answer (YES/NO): NO